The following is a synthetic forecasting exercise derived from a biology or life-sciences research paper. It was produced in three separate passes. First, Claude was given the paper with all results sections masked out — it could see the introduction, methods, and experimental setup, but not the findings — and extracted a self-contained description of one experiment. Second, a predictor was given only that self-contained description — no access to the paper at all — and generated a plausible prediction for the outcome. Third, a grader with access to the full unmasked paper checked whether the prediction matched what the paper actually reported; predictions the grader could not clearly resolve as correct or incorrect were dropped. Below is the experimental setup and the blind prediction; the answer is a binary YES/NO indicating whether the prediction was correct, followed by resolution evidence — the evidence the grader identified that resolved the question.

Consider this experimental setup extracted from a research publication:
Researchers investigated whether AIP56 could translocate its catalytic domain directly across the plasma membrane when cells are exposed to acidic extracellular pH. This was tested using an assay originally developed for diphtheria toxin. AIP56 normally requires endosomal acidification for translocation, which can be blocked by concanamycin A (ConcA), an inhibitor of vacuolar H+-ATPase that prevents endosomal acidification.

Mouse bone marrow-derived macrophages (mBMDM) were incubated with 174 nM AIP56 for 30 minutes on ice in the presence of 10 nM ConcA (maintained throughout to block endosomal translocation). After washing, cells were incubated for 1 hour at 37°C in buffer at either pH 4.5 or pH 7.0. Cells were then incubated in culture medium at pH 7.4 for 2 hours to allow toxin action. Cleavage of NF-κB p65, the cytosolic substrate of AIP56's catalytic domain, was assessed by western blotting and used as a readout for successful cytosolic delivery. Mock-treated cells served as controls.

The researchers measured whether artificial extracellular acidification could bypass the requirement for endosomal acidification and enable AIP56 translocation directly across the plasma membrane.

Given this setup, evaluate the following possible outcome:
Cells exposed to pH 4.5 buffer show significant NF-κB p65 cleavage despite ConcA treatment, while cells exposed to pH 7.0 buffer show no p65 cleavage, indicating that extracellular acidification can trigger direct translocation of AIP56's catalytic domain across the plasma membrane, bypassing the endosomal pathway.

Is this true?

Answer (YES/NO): YES